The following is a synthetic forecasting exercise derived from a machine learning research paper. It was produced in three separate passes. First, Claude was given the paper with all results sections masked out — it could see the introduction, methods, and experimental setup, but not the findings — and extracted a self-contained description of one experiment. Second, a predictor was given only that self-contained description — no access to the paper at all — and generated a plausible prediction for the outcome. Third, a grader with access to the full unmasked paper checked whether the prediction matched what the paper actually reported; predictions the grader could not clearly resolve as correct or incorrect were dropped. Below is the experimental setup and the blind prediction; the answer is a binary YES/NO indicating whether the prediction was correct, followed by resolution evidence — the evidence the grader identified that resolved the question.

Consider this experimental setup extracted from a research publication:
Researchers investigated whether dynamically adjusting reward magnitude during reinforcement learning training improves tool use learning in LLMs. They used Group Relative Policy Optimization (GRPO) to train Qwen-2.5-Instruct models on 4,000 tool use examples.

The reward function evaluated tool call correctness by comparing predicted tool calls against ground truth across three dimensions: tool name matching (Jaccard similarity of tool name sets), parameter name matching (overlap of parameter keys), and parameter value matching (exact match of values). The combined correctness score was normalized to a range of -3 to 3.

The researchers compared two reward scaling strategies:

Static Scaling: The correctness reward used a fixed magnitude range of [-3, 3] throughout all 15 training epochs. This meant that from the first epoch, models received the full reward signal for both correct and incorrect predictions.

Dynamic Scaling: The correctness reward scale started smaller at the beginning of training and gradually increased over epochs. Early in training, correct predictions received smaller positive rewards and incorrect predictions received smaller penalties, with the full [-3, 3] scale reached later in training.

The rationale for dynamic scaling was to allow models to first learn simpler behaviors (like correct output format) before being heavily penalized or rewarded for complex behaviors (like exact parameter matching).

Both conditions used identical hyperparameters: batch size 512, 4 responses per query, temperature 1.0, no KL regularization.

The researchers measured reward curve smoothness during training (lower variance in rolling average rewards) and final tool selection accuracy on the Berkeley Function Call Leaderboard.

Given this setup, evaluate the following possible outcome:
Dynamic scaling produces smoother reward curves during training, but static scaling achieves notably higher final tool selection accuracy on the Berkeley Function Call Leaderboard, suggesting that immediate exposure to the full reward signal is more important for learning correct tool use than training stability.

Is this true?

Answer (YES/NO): NO